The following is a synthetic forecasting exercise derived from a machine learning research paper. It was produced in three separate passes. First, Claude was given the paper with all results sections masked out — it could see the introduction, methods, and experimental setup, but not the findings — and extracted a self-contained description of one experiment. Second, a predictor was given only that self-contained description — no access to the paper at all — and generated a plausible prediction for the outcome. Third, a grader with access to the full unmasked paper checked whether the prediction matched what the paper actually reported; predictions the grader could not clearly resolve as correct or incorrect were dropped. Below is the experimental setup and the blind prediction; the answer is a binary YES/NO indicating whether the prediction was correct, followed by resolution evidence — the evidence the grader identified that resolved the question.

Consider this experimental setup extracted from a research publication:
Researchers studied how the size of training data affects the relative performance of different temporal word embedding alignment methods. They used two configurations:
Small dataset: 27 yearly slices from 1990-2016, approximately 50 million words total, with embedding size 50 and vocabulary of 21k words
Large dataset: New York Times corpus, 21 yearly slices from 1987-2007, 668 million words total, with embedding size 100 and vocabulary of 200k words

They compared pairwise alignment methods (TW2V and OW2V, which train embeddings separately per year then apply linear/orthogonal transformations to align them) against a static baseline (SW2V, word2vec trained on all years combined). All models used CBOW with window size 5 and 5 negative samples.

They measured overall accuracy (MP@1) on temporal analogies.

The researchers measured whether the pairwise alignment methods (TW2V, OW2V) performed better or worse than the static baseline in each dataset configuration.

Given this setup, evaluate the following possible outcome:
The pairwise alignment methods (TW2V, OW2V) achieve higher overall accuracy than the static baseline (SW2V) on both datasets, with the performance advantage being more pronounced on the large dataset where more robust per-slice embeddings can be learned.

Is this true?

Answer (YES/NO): NO